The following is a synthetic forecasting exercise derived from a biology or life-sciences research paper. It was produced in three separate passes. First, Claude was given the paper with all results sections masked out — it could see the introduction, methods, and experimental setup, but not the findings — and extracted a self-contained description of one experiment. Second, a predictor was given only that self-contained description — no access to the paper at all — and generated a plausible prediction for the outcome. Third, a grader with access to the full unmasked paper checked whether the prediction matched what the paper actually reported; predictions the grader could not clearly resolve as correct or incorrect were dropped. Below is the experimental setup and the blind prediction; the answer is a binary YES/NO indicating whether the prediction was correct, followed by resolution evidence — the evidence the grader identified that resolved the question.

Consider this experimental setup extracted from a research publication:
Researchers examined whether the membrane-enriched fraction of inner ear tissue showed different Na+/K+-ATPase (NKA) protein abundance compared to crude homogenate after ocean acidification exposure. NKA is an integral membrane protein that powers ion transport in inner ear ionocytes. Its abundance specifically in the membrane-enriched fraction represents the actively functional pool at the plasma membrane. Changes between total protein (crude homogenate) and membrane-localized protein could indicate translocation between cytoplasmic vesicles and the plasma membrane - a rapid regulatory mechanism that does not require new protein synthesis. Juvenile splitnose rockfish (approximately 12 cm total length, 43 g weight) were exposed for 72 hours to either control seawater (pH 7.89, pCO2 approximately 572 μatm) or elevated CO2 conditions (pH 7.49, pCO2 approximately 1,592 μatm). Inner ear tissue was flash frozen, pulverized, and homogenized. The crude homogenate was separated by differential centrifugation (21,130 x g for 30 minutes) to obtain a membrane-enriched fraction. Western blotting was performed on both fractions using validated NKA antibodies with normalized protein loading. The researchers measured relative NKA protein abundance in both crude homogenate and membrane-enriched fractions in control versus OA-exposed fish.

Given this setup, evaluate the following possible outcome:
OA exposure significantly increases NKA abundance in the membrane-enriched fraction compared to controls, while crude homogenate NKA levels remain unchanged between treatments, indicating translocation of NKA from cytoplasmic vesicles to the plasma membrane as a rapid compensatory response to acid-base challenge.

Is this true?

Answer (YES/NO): NO